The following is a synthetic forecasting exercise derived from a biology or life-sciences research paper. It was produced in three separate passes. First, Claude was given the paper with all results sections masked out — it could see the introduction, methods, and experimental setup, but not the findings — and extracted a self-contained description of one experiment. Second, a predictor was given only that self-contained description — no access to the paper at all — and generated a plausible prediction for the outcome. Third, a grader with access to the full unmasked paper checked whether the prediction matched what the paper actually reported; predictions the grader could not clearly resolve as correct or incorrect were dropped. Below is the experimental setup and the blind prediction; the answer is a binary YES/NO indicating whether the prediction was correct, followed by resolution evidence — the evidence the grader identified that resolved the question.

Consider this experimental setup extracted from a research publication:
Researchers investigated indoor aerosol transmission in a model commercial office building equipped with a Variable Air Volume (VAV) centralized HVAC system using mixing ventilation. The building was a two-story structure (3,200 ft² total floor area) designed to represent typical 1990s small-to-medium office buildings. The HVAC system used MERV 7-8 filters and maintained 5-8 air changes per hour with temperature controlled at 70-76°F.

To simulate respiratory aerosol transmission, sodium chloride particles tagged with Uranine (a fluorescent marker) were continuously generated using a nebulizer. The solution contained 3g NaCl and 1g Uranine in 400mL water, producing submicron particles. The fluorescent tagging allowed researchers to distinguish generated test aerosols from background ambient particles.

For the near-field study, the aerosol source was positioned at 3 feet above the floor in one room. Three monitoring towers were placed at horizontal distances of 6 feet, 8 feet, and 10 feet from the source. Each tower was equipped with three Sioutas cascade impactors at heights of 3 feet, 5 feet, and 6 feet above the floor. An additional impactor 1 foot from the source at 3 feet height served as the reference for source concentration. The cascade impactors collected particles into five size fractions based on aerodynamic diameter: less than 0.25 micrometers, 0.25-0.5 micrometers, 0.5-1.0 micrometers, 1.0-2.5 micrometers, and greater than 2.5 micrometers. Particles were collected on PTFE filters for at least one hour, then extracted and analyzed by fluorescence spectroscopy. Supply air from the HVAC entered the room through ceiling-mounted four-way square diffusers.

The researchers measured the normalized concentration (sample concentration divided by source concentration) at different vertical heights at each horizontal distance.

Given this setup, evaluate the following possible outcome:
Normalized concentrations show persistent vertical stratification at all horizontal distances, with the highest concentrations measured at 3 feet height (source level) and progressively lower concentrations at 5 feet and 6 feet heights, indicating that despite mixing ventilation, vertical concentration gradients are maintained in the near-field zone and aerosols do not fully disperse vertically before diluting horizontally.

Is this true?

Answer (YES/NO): NO